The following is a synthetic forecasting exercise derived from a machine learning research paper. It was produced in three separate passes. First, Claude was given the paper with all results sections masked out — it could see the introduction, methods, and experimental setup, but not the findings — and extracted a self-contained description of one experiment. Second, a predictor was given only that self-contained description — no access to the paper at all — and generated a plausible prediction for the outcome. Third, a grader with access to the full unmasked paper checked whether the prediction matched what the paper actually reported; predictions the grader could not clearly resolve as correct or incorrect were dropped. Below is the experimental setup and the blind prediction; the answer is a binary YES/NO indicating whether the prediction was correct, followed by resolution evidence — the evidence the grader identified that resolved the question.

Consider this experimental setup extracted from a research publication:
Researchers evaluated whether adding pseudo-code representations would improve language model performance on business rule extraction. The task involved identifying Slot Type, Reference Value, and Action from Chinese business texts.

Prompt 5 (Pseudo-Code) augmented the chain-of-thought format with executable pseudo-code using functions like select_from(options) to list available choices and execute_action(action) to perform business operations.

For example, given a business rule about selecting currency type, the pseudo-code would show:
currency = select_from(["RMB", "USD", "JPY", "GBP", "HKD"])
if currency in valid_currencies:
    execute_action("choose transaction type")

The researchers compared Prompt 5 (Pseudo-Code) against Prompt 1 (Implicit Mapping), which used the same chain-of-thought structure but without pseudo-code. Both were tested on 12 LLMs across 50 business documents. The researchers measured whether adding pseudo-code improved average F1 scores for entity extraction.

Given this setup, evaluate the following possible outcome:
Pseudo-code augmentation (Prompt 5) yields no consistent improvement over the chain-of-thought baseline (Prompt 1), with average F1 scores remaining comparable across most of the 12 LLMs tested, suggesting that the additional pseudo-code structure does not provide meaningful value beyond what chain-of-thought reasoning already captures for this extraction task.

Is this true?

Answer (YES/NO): YES